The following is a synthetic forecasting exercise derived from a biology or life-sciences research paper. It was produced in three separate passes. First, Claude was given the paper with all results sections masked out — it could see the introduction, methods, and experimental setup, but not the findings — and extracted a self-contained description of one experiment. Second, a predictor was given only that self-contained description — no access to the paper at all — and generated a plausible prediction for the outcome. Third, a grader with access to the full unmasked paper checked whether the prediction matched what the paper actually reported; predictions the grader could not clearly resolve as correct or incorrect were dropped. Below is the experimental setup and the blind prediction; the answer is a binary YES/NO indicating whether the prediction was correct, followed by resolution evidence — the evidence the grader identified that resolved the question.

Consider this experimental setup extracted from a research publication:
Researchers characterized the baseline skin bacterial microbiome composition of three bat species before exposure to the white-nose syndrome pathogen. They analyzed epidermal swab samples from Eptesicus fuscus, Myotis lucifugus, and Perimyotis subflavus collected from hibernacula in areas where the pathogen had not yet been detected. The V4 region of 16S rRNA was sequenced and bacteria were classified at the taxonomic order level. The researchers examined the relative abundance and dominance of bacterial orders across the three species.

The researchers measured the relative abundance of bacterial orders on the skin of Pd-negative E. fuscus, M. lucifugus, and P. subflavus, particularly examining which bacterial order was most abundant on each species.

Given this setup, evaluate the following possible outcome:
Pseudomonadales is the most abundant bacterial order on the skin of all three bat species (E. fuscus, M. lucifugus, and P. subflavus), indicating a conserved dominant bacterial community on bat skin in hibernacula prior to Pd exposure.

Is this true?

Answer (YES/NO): NO